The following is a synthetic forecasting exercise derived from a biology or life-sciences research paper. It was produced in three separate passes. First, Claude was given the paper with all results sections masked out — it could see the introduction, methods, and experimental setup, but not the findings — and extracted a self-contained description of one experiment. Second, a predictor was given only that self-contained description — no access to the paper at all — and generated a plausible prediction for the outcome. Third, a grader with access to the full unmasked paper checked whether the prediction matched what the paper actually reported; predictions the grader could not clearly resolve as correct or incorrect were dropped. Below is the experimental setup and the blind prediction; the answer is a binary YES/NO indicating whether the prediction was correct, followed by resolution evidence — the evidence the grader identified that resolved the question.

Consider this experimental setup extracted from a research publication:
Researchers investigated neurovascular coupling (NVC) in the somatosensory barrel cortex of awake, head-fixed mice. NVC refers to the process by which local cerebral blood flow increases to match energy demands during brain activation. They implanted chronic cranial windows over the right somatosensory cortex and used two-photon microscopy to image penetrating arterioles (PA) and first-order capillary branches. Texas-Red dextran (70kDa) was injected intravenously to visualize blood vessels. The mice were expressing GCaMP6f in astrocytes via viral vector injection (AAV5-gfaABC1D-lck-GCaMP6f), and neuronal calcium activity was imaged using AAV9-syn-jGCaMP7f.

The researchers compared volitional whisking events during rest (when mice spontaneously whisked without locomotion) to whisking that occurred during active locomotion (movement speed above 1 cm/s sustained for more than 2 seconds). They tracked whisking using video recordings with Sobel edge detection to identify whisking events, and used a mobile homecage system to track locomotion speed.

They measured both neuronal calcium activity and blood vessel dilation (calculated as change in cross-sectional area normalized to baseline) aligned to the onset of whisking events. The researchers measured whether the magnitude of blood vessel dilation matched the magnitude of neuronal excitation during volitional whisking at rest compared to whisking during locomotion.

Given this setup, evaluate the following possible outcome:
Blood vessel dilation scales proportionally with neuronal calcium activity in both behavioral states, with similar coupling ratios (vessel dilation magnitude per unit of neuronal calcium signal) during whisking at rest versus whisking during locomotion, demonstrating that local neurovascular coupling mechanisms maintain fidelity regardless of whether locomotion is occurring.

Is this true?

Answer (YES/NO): NO